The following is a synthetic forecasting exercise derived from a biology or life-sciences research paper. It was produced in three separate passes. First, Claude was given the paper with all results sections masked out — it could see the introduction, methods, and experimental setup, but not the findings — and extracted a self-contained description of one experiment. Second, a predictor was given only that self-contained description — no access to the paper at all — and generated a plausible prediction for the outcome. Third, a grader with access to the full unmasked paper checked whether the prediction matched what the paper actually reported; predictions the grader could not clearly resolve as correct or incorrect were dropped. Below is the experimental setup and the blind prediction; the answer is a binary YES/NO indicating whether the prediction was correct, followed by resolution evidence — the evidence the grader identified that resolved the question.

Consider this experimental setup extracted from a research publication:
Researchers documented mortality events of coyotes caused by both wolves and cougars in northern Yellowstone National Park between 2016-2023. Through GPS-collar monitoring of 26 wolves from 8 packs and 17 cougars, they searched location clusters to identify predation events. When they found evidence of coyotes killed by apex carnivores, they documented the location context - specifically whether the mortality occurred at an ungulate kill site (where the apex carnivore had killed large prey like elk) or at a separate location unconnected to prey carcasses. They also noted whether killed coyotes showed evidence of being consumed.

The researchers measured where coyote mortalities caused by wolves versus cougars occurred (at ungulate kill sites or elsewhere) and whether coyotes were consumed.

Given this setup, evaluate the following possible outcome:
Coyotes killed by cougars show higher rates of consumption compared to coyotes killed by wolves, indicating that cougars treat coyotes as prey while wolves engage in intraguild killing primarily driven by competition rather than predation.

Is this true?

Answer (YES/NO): YES